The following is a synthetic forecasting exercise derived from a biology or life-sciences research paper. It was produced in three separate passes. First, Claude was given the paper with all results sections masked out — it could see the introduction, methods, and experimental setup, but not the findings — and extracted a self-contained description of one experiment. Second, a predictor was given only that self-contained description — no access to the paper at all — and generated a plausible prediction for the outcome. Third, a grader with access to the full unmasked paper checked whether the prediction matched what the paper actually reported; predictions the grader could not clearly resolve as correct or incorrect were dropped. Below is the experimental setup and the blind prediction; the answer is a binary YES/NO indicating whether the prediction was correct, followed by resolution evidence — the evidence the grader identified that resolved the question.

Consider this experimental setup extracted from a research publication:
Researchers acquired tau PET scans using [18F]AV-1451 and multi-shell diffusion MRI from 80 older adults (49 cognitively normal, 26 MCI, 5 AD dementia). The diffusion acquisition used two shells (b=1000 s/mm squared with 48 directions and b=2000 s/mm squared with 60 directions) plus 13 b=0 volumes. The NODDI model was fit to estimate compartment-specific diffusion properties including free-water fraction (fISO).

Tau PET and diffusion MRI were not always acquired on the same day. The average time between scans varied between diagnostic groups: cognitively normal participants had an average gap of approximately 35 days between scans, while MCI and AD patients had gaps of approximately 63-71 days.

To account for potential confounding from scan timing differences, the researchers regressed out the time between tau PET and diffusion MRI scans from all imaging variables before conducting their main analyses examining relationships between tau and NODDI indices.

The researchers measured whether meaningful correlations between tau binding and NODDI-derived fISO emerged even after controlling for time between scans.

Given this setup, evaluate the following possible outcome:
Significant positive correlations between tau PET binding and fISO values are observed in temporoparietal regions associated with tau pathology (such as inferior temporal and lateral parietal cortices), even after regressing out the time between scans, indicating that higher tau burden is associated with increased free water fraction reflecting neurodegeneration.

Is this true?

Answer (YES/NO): YES